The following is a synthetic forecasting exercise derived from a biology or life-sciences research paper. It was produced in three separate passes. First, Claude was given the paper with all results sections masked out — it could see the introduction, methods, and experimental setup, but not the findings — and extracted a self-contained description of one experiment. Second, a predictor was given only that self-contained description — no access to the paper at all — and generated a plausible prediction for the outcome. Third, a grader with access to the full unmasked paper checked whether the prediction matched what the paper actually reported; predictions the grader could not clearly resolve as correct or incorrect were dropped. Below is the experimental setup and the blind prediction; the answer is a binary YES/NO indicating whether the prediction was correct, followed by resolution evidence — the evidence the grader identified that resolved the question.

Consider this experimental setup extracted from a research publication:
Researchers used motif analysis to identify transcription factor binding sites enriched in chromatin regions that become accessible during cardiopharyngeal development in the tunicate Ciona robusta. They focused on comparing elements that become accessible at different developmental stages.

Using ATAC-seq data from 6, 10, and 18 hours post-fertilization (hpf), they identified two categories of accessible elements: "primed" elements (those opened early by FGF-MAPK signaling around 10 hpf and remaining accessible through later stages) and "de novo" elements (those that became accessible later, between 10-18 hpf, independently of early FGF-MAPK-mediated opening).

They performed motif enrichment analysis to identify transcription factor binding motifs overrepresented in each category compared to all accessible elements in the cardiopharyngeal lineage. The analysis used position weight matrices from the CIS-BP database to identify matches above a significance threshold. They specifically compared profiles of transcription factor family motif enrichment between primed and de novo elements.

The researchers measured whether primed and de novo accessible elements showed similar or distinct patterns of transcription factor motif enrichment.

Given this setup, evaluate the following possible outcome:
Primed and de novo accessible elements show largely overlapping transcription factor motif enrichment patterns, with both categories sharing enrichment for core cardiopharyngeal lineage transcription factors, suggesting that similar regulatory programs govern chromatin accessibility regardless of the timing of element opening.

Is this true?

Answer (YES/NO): NO